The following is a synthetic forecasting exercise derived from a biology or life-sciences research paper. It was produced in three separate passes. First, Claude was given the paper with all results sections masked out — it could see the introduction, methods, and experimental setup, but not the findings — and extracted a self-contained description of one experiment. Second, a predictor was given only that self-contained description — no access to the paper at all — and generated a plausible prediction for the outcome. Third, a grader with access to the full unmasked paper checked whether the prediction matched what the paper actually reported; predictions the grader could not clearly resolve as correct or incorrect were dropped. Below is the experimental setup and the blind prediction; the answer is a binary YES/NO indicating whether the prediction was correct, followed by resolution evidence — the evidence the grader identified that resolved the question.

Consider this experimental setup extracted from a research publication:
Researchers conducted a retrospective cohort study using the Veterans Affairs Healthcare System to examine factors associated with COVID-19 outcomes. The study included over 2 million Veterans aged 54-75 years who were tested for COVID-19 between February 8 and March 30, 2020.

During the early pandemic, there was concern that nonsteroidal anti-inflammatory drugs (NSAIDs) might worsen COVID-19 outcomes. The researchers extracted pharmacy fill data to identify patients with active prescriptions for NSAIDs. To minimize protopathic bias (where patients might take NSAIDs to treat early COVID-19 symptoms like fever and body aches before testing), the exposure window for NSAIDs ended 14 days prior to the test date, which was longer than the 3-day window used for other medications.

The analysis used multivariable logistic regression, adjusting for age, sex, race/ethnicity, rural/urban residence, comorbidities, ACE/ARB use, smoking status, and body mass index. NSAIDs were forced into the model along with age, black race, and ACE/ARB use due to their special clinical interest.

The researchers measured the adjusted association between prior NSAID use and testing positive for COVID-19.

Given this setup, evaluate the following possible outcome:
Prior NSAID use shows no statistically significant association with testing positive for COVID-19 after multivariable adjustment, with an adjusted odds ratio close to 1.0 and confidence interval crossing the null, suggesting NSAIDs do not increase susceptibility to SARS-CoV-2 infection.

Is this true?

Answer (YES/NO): NO